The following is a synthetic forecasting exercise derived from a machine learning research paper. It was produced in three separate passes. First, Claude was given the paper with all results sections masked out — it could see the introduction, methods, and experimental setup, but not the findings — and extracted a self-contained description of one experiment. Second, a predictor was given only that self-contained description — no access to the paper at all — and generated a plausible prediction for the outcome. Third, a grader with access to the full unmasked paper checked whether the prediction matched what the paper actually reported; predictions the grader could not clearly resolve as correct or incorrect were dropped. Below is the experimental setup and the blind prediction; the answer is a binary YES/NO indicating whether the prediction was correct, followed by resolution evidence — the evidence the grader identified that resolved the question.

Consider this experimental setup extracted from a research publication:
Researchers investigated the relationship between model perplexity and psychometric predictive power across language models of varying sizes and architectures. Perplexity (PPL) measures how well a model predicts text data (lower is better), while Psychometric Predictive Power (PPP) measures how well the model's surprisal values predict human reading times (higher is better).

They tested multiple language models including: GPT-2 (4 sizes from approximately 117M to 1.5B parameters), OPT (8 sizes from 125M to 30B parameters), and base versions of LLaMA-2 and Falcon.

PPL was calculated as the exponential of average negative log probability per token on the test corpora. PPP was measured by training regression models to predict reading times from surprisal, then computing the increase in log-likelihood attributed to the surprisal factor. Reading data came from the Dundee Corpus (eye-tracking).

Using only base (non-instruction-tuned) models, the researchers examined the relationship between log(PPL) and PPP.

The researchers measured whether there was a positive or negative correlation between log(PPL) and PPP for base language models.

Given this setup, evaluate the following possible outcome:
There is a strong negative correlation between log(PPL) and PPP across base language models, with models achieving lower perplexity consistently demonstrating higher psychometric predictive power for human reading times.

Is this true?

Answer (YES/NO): NO